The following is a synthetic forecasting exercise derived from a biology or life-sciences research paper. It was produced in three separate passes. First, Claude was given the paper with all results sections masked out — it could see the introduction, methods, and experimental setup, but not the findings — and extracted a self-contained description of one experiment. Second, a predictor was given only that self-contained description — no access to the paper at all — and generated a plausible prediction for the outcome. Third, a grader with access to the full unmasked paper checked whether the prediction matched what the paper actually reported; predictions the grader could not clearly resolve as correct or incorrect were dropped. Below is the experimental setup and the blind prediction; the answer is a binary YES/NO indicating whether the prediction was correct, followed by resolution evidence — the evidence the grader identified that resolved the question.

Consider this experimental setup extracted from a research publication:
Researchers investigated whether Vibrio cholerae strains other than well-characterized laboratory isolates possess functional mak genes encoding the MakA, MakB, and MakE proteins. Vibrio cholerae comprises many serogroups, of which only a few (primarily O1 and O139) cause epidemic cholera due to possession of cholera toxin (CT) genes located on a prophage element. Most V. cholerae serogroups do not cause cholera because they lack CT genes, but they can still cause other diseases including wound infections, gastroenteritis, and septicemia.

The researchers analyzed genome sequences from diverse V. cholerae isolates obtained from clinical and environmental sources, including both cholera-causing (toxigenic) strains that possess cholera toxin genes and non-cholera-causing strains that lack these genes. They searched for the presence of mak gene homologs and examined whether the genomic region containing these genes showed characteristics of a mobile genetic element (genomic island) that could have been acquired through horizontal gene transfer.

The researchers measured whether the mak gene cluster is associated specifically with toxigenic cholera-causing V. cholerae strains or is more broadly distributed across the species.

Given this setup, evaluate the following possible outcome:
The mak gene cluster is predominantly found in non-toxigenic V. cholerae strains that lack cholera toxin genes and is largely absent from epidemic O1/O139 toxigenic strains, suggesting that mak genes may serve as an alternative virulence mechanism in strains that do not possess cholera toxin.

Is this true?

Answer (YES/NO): NO